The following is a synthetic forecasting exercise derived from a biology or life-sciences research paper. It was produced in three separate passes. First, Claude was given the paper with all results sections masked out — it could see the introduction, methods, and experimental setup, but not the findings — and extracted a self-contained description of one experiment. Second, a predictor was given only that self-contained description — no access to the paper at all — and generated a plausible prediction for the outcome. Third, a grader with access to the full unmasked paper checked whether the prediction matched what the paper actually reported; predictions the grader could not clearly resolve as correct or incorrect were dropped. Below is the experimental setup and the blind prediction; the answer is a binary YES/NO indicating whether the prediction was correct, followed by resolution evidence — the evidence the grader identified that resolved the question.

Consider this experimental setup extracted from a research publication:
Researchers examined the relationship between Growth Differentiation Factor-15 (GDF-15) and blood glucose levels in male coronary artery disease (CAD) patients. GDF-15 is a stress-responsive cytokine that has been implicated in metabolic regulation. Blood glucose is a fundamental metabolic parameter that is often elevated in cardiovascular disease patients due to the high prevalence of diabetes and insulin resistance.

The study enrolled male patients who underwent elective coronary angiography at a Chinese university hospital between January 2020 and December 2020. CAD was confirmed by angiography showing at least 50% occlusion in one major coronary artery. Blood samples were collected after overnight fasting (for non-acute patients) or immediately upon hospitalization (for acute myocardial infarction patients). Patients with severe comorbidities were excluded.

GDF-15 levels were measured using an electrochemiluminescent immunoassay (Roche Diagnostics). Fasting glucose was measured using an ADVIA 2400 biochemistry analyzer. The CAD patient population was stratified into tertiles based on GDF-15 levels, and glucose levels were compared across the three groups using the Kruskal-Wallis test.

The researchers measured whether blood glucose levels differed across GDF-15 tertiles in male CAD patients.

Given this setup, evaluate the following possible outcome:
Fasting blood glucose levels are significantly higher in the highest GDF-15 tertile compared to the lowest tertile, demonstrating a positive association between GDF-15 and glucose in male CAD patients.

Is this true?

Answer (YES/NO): NO